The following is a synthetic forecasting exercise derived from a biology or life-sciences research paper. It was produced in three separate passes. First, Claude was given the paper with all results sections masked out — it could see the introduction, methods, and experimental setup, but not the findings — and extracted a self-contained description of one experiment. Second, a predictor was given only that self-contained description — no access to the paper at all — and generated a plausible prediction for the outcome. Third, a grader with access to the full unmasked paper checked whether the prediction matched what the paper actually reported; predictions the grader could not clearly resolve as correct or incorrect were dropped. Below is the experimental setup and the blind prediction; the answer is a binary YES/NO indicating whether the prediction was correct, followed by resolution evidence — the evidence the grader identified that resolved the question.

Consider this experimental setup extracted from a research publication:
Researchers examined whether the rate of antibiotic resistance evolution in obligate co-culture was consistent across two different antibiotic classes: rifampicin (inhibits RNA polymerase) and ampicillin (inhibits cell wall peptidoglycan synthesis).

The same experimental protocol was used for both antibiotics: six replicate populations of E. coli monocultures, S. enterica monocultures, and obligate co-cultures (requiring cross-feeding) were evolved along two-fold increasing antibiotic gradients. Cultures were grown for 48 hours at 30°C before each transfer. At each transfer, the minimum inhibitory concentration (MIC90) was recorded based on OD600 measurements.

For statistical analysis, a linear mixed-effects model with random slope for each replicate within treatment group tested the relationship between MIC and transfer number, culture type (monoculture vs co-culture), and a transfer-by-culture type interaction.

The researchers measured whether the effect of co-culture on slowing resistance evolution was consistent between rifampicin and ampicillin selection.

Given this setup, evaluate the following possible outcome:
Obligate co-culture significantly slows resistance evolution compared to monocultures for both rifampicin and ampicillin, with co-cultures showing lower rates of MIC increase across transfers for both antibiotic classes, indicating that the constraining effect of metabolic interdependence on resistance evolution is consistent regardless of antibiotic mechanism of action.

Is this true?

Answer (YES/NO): YES